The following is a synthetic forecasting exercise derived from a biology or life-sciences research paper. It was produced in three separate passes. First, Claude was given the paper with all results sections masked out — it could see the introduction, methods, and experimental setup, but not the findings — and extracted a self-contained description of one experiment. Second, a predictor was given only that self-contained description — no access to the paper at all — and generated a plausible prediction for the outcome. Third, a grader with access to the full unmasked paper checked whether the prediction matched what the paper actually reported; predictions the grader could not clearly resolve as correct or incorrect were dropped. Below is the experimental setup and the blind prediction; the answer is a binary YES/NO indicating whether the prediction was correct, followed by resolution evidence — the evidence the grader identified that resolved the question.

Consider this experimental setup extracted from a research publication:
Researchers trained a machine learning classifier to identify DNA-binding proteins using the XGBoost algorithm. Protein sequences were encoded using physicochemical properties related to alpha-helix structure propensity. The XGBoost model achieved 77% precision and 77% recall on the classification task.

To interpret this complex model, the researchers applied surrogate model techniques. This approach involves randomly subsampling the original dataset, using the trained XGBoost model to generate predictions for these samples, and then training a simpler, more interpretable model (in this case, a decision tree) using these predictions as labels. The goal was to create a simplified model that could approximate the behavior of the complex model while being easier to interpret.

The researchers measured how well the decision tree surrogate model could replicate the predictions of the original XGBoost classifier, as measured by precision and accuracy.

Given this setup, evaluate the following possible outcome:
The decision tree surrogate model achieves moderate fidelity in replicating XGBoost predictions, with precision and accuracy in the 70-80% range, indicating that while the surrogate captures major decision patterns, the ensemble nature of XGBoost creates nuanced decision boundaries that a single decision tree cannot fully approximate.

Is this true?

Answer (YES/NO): NO